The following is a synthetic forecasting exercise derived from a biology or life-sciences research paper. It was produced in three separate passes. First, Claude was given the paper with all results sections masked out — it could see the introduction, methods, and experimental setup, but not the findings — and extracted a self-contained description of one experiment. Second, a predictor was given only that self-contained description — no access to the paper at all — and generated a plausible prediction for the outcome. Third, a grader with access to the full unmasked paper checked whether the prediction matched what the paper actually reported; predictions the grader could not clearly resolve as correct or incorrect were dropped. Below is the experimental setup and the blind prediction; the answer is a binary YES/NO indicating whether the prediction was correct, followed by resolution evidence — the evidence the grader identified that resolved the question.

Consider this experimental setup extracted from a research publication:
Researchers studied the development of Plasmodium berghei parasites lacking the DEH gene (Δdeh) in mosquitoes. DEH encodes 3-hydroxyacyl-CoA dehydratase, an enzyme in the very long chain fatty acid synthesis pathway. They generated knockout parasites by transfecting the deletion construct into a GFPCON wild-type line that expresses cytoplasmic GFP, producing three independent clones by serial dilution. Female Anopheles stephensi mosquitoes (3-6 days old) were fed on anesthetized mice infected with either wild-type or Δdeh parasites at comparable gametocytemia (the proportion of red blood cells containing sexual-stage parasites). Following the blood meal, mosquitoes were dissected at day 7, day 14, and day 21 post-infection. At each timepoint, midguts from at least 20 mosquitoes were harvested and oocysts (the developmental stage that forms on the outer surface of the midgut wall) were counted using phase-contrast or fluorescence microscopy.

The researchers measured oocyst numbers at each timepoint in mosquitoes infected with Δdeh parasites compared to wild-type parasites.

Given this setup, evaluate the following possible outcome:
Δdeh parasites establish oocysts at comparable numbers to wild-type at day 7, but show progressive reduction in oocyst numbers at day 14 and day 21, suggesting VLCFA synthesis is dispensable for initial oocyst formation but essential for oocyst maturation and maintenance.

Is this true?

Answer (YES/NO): NO